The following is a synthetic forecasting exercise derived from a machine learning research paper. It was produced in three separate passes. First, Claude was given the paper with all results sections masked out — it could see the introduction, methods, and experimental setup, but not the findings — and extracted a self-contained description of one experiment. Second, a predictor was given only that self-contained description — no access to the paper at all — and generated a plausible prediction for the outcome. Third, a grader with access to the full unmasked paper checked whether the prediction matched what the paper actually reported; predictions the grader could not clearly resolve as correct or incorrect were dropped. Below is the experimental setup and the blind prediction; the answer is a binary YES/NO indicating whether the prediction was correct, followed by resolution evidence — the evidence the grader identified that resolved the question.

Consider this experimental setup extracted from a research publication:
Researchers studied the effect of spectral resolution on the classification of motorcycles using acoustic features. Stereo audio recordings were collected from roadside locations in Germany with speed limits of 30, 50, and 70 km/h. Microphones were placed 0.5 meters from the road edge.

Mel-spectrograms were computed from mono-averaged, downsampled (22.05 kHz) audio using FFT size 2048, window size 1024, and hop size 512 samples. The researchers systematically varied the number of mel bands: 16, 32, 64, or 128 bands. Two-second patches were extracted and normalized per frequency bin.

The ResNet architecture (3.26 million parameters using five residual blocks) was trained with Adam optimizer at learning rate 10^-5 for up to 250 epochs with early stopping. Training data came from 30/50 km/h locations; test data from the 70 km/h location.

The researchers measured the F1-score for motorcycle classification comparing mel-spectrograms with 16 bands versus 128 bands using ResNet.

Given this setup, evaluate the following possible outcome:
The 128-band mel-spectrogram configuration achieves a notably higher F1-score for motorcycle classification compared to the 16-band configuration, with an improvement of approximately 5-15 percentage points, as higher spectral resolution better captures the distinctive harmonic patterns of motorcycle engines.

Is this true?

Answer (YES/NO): NO